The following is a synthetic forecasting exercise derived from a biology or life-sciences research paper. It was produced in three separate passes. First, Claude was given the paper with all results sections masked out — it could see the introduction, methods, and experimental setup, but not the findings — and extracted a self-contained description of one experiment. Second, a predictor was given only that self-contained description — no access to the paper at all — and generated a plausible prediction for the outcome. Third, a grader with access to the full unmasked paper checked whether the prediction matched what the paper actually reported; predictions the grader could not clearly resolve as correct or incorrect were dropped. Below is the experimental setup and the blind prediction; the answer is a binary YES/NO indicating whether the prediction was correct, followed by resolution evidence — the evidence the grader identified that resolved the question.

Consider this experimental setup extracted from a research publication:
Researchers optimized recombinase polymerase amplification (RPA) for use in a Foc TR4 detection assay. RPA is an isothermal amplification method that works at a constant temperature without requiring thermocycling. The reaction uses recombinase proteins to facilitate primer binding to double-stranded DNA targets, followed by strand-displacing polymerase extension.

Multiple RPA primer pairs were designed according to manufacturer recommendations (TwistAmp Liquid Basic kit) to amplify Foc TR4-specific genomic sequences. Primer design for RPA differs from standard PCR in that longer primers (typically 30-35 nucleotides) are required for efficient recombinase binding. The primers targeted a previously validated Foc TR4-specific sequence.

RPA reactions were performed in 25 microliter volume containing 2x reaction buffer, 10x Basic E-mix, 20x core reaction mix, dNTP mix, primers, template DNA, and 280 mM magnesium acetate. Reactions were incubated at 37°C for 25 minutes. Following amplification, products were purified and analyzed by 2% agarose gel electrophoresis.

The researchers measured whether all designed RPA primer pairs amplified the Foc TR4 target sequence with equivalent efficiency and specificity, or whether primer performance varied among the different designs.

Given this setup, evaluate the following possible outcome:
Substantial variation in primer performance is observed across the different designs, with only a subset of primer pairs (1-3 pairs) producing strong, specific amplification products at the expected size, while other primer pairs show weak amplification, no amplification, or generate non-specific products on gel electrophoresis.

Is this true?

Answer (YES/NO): YES